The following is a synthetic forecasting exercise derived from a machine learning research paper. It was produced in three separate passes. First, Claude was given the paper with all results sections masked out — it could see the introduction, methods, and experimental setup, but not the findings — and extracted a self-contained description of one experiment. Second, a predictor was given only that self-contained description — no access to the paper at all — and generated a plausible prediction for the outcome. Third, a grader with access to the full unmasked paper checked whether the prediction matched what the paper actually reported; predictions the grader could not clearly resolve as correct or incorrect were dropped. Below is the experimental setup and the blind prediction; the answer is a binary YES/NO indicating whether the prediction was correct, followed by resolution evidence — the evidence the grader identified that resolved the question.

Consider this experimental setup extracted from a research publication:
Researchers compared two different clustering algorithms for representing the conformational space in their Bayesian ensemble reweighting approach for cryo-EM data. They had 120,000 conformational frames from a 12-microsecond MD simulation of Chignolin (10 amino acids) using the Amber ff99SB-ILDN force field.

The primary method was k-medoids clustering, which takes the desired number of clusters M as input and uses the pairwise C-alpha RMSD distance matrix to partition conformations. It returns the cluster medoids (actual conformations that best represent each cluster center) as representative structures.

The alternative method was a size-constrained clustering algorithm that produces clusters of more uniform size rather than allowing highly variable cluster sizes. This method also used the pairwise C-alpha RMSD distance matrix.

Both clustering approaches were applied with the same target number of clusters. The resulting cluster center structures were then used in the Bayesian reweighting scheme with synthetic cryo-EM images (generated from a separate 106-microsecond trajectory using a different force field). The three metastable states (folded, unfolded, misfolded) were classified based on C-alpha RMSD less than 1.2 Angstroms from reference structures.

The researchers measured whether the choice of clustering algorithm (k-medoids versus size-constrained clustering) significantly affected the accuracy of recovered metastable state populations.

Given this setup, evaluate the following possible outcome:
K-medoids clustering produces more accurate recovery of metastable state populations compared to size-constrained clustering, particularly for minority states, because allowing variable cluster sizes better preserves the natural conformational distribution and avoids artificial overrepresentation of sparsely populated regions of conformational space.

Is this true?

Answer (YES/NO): NO